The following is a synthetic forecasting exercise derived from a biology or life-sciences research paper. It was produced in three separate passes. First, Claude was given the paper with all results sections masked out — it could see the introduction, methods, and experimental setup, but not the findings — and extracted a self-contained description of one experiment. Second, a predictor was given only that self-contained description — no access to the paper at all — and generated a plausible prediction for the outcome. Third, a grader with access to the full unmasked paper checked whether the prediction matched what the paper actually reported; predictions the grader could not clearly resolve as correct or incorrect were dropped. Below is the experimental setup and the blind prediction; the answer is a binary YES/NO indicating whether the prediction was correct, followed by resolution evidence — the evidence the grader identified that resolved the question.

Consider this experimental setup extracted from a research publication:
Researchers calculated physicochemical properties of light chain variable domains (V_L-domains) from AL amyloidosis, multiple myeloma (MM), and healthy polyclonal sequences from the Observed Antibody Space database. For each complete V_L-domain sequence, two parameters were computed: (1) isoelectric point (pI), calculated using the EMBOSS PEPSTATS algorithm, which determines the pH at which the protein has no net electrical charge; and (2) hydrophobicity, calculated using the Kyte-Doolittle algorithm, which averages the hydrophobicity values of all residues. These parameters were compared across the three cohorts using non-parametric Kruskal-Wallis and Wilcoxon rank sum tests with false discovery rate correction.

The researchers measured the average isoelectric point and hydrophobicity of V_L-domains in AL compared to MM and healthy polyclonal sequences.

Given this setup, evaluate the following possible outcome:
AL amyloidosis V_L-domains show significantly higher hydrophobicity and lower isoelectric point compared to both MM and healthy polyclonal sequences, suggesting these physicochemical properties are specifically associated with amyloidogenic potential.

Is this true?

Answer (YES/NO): NO